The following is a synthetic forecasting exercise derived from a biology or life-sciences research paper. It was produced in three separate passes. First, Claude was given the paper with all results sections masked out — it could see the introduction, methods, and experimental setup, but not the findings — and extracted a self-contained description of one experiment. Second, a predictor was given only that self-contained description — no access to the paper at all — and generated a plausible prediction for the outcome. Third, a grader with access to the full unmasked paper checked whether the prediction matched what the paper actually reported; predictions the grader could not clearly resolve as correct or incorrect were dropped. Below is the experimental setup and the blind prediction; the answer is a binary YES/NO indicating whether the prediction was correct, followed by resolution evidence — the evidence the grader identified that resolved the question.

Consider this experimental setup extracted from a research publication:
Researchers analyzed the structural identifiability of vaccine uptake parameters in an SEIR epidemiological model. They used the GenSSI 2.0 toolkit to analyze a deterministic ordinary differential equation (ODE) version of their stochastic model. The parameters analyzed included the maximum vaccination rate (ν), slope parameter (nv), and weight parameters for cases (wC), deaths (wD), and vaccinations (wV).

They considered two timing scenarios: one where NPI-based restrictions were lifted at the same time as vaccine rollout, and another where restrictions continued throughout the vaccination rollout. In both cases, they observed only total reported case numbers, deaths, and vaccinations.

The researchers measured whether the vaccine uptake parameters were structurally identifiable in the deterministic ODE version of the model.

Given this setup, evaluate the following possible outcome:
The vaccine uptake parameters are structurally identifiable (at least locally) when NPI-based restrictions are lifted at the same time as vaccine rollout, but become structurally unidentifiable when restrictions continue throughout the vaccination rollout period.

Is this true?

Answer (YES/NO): NO